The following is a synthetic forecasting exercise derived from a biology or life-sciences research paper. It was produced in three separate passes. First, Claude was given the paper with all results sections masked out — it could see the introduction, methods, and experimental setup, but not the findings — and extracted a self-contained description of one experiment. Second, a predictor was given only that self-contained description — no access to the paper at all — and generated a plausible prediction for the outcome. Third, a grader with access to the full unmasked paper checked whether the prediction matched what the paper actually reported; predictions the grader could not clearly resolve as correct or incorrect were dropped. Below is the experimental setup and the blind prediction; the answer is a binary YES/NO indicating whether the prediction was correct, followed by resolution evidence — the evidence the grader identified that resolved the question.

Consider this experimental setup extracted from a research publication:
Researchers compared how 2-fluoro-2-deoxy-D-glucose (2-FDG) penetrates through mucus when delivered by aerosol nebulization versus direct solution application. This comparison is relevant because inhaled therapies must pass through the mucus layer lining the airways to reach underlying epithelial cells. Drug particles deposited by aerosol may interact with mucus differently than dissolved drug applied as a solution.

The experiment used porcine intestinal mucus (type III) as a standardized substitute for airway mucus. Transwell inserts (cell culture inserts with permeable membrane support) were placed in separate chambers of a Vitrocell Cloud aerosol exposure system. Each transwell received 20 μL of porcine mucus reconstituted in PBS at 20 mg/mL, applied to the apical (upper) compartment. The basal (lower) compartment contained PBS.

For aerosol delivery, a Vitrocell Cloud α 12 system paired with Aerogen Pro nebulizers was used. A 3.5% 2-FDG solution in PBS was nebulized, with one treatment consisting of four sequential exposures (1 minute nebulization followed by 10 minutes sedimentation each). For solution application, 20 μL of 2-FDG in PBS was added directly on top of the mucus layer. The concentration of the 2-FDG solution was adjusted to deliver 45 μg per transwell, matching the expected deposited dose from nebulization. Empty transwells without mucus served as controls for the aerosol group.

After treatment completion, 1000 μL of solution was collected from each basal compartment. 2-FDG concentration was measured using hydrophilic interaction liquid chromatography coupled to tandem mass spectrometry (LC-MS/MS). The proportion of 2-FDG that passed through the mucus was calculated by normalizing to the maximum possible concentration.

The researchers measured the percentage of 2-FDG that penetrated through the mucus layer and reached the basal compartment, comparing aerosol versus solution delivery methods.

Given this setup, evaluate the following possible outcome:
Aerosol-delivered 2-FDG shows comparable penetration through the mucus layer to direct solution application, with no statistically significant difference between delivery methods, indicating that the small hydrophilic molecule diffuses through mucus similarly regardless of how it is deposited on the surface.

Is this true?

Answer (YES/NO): YES